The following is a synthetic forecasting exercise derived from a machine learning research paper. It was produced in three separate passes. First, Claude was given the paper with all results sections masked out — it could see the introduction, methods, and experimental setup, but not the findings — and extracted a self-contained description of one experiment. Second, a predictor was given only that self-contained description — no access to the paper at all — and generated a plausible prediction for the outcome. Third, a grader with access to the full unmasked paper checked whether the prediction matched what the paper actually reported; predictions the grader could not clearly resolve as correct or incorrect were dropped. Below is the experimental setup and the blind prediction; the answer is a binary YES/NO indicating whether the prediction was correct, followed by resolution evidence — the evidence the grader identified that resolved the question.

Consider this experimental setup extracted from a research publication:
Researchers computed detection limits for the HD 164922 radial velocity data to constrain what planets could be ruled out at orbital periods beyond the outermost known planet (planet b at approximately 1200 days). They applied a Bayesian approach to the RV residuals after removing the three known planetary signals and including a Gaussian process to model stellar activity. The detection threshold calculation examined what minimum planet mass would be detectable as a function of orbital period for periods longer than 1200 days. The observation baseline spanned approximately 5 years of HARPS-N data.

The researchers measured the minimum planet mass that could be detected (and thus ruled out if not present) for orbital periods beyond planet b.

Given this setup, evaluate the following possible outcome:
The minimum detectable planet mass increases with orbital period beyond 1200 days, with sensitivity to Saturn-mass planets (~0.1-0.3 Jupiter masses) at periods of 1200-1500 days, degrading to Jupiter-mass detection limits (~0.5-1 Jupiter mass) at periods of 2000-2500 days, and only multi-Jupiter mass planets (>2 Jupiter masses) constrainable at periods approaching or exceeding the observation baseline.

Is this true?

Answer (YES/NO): NO